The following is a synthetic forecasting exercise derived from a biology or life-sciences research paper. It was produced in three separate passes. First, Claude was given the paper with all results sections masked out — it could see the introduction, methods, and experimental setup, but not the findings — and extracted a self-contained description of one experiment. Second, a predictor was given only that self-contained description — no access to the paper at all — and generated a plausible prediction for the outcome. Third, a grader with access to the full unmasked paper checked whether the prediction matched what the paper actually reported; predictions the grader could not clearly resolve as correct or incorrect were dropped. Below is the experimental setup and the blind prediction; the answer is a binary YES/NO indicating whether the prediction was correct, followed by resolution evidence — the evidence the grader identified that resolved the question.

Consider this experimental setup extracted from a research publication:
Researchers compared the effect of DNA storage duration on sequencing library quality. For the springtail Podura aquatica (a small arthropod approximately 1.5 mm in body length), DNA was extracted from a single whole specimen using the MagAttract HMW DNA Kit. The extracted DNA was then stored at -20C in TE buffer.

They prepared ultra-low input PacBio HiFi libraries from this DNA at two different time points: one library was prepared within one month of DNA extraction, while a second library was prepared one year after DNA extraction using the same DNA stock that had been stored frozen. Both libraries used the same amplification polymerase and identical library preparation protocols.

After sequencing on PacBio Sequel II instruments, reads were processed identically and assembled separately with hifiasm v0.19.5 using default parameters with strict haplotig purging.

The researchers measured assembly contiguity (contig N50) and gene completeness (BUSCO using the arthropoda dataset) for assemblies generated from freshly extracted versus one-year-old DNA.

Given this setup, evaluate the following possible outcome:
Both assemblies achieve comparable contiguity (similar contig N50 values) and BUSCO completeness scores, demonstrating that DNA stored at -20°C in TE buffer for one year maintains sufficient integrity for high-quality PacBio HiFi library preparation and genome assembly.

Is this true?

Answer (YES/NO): NO